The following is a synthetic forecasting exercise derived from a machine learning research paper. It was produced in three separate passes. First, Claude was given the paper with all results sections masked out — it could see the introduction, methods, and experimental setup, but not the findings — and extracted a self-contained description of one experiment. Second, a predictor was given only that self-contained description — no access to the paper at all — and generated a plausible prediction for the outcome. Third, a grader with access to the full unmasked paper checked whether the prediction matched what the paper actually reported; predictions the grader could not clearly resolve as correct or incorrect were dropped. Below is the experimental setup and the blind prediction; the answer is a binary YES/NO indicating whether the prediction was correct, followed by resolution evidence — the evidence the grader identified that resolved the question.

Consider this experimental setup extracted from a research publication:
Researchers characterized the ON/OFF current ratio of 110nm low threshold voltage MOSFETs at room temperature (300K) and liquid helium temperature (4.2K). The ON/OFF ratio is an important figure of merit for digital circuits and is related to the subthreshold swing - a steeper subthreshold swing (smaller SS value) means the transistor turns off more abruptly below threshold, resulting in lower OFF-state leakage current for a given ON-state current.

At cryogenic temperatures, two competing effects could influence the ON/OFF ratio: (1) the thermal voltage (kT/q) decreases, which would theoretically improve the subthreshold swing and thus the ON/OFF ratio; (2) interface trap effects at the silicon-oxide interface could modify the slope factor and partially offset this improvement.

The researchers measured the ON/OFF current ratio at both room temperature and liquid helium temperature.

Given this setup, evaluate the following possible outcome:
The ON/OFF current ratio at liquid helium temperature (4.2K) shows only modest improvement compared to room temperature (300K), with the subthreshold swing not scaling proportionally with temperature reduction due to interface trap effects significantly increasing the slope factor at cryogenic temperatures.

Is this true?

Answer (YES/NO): YES